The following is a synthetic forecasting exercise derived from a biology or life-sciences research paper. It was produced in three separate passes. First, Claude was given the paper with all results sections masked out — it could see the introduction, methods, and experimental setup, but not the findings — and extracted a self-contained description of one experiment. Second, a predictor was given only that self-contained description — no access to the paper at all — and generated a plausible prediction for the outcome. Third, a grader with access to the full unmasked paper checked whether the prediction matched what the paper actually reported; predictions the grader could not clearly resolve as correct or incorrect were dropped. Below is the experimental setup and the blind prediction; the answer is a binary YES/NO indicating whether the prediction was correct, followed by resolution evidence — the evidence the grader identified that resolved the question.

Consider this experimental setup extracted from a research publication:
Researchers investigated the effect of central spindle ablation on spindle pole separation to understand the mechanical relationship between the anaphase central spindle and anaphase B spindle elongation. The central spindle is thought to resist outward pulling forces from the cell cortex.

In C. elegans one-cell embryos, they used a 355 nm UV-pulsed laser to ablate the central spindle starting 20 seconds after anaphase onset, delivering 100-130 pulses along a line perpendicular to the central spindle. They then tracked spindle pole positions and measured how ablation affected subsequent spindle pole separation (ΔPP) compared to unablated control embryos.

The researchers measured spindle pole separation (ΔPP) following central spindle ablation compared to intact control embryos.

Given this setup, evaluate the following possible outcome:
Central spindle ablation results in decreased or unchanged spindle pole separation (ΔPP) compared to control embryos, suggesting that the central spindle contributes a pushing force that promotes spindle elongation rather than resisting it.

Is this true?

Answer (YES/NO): NO